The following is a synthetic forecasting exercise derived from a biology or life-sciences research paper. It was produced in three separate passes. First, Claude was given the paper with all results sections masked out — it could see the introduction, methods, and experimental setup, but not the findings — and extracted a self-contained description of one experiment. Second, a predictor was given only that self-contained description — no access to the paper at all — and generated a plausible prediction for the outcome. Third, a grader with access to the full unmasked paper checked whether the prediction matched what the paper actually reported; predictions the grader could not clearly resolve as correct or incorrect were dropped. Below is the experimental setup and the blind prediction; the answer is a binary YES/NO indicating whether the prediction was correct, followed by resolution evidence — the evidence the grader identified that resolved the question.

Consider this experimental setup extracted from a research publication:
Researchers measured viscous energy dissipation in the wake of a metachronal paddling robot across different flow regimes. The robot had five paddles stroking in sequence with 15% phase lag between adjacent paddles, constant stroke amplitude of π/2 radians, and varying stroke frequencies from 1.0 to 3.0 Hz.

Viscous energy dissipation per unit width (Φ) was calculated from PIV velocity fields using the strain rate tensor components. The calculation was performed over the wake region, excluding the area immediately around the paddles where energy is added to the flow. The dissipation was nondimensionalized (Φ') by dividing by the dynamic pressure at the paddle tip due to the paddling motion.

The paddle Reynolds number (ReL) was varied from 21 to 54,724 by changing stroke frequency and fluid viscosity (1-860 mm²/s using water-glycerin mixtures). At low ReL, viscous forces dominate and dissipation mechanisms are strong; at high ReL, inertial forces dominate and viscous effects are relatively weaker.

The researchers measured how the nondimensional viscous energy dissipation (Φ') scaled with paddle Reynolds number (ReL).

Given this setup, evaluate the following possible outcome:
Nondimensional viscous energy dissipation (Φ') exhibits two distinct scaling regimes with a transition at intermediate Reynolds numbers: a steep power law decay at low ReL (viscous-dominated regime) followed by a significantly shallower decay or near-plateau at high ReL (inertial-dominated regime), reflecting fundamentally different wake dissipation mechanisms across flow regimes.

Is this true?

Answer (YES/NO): NO